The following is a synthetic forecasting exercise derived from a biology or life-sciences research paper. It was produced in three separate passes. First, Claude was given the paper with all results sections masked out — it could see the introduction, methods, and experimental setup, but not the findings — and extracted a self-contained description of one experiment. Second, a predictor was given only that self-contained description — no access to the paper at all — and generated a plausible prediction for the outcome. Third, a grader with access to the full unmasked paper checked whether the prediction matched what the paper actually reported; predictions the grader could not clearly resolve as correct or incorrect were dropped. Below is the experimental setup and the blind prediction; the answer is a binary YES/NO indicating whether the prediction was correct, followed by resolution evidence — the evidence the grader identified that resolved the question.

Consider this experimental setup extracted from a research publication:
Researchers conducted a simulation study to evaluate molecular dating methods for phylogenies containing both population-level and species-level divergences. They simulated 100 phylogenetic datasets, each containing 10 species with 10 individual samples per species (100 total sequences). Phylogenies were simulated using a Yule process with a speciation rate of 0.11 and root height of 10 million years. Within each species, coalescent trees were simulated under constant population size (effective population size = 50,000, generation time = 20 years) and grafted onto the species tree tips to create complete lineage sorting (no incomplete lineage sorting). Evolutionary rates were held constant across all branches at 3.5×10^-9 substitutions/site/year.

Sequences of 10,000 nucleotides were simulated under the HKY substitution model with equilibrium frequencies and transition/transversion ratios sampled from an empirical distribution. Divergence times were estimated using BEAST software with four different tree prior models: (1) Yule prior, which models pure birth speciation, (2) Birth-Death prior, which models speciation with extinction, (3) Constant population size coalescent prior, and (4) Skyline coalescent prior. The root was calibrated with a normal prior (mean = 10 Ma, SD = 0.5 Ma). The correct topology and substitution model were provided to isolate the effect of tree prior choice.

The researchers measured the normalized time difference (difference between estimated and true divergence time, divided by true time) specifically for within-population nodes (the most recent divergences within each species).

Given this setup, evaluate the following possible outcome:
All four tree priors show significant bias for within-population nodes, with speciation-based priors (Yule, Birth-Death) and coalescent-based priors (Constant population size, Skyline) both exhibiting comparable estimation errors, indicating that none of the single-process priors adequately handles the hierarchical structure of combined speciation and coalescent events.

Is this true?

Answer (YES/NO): NO